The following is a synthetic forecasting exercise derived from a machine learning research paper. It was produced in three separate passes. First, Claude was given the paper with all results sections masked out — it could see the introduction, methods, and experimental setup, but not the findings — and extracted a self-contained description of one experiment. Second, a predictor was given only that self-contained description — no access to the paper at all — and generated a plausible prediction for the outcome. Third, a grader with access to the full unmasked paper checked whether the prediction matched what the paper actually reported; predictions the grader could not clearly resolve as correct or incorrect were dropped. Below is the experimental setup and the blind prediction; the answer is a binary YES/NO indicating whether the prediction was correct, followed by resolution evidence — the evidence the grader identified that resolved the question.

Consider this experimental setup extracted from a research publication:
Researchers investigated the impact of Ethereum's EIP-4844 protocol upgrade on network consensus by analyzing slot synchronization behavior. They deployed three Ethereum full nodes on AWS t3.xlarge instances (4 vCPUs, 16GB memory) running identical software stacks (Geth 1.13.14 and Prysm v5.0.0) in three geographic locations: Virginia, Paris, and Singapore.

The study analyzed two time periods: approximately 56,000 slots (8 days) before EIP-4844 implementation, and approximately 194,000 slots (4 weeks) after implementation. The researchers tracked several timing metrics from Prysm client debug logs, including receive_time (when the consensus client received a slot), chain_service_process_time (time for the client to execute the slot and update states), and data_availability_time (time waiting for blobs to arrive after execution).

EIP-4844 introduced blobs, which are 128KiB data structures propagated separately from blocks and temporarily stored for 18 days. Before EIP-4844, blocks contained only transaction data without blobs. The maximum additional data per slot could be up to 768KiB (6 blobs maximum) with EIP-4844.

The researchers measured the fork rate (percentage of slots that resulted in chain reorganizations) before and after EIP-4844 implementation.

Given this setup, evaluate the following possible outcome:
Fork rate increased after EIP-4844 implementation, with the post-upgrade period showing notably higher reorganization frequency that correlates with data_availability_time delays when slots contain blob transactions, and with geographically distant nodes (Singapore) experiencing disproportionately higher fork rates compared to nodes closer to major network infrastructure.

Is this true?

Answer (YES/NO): NO